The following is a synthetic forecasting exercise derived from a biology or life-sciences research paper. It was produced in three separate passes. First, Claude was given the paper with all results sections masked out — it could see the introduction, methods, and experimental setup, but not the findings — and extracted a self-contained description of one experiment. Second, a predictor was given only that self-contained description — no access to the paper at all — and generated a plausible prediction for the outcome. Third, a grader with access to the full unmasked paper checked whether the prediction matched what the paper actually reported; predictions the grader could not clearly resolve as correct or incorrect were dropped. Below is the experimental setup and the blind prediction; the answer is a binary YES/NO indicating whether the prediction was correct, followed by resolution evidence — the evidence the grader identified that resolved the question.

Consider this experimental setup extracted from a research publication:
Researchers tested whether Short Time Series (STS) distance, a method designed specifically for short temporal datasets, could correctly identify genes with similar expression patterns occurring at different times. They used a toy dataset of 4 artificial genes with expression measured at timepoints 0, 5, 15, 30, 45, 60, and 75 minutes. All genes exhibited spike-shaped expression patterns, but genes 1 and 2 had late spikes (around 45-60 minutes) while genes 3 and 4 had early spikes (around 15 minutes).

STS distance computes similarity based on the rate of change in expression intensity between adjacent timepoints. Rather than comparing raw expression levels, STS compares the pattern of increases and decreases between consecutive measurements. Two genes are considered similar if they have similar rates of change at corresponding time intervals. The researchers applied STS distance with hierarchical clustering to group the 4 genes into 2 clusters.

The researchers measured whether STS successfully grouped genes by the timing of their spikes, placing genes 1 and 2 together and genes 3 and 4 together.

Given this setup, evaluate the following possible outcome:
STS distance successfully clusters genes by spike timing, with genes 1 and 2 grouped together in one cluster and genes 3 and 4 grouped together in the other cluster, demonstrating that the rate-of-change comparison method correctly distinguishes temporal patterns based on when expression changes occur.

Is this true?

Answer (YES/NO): NO